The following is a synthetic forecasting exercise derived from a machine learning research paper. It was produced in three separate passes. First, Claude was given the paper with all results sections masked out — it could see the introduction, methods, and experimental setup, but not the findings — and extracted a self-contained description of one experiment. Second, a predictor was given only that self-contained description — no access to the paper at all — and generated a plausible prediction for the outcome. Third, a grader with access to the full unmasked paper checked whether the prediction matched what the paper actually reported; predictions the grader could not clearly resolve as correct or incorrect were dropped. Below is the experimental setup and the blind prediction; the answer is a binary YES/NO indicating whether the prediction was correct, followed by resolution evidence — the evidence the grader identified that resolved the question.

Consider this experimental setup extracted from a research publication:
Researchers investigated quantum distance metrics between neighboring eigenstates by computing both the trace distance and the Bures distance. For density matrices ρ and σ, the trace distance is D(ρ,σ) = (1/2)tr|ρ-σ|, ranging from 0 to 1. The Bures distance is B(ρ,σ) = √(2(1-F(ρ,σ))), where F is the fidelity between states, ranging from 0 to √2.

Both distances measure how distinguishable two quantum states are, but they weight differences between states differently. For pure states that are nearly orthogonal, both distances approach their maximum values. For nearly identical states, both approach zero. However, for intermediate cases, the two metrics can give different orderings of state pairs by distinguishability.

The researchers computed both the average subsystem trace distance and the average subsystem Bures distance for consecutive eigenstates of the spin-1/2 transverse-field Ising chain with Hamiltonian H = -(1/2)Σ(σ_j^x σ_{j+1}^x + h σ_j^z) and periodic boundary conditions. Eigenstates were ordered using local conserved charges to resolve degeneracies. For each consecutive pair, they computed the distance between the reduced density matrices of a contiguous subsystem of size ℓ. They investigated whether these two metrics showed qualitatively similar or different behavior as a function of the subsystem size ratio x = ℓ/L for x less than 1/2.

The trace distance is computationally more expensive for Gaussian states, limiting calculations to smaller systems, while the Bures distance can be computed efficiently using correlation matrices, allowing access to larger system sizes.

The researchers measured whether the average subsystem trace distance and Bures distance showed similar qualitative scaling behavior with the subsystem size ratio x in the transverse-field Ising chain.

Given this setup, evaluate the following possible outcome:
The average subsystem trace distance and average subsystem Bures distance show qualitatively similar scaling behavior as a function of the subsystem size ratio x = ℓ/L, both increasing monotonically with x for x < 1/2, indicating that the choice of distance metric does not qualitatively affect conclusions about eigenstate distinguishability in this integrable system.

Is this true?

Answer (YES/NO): YES